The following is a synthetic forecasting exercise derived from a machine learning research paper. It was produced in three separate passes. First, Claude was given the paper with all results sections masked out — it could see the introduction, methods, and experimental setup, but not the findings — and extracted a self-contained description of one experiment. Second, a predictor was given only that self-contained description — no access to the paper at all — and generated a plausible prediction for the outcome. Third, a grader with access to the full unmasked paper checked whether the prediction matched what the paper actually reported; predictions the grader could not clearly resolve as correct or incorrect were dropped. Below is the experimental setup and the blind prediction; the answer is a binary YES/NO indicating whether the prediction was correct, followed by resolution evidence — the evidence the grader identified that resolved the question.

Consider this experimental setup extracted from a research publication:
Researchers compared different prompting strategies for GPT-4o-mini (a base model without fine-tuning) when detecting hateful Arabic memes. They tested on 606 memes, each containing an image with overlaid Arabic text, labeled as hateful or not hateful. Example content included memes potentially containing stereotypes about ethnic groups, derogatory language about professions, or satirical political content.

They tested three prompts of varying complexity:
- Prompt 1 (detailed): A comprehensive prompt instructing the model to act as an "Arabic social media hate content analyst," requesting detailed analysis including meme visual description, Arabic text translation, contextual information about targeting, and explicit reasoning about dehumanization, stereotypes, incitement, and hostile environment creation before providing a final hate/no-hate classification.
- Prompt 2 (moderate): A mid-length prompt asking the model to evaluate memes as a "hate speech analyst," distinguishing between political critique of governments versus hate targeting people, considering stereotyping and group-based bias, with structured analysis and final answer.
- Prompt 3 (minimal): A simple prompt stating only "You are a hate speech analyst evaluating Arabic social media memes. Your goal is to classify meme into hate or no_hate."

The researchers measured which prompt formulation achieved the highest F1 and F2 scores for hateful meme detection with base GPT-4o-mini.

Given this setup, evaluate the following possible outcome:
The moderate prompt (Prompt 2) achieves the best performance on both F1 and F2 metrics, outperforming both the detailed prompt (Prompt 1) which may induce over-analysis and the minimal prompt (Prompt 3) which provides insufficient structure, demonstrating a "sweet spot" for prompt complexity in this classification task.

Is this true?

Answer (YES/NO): NO